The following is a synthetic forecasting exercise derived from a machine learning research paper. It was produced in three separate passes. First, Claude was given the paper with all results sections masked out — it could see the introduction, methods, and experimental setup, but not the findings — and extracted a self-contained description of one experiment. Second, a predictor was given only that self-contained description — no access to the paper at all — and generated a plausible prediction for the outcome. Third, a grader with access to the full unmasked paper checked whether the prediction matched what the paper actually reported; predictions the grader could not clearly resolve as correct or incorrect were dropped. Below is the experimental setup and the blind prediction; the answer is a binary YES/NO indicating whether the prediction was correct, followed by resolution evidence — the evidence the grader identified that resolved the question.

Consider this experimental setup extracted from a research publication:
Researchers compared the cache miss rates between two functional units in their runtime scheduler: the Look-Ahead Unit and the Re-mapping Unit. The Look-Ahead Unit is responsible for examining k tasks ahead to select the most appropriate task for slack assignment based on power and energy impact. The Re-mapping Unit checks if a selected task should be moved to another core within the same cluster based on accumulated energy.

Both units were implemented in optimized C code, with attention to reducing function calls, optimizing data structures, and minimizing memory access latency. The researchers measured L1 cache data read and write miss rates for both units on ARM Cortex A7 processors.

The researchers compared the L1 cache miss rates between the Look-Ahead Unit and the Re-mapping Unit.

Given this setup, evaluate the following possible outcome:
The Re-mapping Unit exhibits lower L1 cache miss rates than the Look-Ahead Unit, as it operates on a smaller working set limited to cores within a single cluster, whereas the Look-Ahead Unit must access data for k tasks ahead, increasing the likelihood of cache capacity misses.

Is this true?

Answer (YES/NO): YES